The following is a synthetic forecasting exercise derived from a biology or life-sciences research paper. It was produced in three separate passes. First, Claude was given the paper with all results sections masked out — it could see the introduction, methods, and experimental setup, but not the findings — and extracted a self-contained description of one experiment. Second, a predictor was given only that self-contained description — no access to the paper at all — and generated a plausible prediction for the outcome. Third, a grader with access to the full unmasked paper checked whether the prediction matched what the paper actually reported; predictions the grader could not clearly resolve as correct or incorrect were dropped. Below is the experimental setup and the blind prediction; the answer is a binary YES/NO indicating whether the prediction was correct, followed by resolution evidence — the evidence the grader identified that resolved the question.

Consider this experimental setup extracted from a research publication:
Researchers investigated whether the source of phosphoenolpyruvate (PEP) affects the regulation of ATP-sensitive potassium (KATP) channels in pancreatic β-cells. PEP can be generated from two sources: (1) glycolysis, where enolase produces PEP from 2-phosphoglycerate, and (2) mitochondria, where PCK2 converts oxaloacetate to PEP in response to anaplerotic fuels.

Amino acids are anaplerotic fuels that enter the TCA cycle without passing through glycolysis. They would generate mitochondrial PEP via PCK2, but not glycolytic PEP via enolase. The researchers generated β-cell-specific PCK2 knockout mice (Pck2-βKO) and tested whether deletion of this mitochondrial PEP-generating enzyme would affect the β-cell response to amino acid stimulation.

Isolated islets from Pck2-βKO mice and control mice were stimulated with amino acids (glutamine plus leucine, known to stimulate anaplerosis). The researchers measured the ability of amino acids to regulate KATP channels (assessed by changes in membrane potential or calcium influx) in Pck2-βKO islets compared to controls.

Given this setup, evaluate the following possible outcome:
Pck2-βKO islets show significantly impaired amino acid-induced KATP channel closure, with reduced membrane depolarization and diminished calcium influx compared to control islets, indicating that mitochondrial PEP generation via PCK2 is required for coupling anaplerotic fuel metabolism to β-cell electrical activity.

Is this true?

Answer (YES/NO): YES